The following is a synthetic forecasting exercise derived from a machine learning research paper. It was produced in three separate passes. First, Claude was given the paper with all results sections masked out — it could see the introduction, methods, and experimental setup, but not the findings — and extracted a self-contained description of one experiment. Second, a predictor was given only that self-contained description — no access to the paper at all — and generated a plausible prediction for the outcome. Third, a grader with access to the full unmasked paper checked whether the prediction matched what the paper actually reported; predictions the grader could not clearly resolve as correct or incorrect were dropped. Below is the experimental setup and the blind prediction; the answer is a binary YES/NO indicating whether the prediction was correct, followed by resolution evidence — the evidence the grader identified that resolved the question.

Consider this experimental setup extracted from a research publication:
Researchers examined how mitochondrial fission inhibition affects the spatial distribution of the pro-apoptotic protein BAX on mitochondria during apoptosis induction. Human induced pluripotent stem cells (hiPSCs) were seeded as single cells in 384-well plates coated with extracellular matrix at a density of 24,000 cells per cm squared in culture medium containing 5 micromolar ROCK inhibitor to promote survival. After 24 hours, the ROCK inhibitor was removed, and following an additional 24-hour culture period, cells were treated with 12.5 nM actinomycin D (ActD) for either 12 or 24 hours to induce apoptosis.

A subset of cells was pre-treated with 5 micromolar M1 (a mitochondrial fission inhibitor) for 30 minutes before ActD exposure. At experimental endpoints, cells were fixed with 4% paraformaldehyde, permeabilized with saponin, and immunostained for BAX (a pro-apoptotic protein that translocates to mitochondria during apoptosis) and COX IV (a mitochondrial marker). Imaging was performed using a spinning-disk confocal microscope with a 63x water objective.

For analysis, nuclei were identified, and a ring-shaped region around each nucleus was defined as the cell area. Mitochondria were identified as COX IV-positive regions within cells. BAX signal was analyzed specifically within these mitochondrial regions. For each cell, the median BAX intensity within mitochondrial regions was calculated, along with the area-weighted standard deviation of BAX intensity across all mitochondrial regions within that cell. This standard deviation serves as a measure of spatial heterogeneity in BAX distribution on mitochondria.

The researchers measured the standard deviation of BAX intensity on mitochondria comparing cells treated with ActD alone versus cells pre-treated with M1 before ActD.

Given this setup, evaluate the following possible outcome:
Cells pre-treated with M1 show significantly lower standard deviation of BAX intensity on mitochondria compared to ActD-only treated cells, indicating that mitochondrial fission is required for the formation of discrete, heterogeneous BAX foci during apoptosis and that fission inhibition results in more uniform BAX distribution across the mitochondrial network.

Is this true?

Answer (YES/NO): NO